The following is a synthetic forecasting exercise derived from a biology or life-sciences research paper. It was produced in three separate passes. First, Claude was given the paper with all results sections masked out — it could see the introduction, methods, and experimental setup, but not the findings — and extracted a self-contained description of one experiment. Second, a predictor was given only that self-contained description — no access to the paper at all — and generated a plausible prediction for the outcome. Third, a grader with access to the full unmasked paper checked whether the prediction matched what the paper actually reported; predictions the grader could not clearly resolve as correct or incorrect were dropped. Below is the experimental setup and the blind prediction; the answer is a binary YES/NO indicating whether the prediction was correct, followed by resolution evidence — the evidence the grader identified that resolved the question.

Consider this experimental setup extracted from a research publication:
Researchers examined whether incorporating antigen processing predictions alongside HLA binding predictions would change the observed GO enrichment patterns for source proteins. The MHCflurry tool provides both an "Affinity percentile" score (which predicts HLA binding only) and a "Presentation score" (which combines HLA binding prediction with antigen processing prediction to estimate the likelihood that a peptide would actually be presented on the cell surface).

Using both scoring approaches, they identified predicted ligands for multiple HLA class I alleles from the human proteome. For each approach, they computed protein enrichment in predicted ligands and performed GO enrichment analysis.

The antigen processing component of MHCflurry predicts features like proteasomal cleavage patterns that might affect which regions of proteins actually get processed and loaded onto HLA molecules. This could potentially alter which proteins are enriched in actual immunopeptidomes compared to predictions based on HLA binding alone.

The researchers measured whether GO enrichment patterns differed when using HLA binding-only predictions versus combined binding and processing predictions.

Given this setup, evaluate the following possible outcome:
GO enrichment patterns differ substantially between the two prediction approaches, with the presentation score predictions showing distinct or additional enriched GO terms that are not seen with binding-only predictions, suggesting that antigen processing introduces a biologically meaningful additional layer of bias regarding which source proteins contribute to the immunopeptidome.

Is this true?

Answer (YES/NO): NO